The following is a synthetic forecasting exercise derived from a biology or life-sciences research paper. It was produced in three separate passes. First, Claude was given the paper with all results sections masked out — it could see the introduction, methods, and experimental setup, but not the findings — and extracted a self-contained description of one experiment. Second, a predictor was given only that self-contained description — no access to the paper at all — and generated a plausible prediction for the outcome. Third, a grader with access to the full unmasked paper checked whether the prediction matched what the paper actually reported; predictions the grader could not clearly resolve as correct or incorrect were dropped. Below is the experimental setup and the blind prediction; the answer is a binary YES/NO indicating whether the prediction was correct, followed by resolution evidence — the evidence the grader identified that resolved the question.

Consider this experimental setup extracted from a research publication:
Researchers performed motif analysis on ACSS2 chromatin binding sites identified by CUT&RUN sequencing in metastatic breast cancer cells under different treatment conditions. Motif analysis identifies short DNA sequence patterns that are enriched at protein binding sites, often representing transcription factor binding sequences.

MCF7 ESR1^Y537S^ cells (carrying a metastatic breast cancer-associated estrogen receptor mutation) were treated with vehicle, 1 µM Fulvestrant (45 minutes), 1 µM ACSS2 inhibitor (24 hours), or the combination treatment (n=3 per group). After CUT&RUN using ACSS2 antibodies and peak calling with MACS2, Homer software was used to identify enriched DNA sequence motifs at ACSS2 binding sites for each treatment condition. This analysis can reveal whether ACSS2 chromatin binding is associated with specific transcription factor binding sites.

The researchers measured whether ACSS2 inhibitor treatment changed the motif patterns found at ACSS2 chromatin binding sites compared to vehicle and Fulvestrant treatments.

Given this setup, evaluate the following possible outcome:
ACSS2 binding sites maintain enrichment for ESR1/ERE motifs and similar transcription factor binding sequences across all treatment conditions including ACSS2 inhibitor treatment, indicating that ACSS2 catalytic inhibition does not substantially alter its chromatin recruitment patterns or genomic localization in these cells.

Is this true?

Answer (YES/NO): NO